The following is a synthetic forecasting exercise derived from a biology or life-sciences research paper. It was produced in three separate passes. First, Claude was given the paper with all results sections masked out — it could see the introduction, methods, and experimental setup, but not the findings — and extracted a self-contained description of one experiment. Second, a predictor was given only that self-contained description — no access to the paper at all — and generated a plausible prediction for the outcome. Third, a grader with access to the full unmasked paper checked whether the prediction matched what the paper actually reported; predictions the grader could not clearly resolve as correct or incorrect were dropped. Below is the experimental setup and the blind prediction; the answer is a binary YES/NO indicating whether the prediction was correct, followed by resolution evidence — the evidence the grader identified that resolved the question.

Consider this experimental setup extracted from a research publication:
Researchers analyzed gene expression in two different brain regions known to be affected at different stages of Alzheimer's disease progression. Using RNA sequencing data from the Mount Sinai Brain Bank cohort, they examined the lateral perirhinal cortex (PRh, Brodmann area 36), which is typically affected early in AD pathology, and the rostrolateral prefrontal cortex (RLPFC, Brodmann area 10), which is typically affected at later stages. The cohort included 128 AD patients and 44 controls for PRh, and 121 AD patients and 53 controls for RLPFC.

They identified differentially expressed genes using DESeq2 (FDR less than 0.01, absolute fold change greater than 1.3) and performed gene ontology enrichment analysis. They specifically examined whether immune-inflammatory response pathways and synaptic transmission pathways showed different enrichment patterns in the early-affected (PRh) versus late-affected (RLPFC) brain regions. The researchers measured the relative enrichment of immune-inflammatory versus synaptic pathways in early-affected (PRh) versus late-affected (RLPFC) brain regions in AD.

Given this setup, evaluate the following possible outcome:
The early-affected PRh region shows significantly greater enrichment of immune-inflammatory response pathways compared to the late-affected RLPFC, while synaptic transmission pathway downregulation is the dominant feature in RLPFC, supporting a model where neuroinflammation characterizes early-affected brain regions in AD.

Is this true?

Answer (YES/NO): NO